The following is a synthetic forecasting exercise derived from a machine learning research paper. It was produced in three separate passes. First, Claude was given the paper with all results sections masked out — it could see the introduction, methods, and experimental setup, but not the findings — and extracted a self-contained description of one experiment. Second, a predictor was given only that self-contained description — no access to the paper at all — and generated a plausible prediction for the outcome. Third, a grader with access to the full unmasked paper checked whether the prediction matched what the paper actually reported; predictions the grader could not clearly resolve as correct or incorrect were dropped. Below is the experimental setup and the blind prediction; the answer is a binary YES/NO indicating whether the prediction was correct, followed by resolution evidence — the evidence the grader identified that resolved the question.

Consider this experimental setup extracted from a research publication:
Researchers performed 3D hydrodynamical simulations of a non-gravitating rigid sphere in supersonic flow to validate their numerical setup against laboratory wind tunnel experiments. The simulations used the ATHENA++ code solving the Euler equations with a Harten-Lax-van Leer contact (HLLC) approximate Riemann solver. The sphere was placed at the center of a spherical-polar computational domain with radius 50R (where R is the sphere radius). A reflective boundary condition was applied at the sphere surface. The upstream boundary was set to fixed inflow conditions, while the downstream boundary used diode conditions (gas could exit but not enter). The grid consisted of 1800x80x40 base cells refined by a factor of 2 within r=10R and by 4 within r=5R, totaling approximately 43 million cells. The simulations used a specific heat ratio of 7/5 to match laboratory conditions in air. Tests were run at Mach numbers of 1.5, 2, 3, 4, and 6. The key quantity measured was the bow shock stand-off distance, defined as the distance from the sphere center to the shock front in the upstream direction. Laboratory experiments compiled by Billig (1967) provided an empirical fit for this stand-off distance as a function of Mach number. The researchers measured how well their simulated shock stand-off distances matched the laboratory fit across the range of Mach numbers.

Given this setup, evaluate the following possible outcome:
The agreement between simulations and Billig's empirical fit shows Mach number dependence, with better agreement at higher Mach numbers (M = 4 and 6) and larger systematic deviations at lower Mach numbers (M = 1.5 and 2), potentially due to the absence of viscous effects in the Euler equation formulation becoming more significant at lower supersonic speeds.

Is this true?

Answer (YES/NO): NO